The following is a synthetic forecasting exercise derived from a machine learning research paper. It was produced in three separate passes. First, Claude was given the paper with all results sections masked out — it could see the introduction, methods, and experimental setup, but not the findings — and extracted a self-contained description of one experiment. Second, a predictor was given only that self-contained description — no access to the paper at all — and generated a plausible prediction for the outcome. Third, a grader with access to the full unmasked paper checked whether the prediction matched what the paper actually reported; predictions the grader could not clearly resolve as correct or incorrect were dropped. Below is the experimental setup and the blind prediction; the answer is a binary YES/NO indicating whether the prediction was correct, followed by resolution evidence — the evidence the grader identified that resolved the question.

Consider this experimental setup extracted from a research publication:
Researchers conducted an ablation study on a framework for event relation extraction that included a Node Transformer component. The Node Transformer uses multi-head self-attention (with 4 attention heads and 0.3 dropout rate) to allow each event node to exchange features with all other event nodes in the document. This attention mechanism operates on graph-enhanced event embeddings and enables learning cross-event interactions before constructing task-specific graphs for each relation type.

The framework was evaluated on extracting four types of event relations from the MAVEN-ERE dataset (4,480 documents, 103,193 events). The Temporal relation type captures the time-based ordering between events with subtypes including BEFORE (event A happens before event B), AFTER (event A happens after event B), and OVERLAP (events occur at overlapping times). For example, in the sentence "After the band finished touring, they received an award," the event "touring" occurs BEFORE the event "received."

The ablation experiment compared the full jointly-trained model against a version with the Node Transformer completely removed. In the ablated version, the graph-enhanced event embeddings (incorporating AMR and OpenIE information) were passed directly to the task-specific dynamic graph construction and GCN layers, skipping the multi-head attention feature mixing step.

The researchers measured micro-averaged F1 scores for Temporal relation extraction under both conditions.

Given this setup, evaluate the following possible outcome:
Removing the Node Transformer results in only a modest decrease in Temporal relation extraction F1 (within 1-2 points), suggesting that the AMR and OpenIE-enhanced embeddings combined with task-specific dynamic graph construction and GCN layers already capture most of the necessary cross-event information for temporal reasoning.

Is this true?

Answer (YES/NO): YES